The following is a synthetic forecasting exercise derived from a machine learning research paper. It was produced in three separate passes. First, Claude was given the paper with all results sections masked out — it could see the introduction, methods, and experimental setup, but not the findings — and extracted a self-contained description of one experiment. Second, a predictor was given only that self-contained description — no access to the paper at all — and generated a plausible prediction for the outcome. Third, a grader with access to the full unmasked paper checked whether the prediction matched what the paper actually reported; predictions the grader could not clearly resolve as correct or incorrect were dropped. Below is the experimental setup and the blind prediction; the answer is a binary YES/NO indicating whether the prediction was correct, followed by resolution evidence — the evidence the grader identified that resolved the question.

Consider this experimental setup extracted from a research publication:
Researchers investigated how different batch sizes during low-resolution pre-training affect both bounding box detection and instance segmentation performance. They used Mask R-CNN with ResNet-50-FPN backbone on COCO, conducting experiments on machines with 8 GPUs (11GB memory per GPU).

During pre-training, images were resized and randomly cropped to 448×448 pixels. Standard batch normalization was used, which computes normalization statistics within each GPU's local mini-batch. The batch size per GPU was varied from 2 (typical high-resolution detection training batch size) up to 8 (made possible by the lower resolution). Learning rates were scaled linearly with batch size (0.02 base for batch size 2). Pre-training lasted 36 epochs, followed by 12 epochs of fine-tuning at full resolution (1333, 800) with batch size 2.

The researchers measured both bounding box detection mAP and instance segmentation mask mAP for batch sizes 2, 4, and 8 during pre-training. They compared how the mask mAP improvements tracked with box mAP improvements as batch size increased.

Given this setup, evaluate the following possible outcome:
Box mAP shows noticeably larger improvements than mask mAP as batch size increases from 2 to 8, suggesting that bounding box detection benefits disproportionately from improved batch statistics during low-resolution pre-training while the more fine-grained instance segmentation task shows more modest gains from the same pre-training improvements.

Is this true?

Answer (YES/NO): NO